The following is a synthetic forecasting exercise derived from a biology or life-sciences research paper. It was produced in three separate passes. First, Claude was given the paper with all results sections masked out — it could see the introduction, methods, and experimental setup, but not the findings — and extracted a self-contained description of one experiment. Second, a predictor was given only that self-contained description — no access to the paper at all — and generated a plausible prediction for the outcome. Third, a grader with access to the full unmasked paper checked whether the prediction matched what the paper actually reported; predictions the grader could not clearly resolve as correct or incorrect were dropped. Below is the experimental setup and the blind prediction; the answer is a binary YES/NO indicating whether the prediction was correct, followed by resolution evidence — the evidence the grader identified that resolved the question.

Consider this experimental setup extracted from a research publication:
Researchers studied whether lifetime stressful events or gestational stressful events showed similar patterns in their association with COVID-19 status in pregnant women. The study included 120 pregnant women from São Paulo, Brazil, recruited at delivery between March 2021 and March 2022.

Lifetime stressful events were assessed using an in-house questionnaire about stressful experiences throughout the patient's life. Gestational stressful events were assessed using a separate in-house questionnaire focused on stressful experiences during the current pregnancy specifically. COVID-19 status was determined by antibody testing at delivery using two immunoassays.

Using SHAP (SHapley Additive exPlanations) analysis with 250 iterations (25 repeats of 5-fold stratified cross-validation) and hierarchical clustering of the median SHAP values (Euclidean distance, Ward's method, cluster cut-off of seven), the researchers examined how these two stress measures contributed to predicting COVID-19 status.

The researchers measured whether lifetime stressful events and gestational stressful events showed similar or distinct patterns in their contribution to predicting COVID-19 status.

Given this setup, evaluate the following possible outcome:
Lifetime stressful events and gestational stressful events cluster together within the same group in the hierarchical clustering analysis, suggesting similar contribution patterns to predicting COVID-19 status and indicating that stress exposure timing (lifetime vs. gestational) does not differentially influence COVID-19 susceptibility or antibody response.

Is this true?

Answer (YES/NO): YES